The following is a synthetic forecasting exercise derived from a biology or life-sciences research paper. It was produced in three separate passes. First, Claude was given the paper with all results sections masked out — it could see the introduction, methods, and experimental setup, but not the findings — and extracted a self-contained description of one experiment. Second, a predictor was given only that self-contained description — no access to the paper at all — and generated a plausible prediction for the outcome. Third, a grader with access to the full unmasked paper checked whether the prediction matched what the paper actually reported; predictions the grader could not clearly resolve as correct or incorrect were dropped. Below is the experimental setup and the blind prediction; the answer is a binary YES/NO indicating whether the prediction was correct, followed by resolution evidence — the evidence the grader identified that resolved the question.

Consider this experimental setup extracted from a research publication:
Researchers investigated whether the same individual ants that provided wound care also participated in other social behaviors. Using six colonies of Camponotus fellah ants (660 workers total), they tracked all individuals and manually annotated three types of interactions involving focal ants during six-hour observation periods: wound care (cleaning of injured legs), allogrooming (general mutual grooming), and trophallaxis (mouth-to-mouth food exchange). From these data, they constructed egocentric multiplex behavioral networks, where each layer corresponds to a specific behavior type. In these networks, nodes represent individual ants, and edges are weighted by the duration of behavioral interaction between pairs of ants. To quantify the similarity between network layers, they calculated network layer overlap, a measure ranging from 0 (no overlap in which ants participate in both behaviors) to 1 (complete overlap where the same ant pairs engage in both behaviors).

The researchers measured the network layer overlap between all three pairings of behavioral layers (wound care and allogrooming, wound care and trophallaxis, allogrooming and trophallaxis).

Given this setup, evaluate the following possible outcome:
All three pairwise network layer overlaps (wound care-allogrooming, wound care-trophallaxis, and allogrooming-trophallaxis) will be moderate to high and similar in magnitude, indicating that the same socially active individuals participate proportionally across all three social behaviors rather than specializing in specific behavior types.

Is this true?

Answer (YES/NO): NO